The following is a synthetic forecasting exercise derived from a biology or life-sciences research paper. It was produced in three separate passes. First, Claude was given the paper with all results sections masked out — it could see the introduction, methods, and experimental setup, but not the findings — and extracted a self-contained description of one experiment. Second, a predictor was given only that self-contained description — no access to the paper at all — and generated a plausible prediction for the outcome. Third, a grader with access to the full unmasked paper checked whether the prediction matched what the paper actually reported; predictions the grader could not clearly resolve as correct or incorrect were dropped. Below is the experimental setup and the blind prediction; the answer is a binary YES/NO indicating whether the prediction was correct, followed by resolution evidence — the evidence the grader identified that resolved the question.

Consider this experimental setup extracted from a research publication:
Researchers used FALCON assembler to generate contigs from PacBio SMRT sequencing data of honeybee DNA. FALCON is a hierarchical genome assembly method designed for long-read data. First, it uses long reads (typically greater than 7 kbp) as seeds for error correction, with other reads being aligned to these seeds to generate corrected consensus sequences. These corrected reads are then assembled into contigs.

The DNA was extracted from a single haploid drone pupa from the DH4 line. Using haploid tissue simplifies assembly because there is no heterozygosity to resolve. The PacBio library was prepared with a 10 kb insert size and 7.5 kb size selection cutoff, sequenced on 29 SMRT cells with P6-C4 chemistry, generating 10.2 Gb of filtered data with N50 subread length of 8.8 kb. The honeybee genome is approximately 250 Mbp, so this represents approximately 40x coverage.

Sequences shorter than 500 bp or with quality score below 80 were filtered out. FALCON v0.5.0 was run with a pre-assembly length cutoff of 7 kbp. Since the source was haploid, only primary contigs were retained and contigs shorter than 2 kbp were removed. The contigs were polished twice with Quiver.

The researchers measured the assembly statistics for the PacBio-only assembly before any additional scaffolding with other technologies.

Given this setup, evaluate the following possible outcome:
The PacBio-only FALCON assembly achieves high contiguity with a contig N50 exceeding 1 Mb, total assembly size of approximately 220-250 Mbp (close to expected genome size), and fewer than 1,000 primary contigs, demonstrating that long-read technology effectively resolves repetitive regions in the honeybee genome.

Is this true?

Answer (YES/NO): YES